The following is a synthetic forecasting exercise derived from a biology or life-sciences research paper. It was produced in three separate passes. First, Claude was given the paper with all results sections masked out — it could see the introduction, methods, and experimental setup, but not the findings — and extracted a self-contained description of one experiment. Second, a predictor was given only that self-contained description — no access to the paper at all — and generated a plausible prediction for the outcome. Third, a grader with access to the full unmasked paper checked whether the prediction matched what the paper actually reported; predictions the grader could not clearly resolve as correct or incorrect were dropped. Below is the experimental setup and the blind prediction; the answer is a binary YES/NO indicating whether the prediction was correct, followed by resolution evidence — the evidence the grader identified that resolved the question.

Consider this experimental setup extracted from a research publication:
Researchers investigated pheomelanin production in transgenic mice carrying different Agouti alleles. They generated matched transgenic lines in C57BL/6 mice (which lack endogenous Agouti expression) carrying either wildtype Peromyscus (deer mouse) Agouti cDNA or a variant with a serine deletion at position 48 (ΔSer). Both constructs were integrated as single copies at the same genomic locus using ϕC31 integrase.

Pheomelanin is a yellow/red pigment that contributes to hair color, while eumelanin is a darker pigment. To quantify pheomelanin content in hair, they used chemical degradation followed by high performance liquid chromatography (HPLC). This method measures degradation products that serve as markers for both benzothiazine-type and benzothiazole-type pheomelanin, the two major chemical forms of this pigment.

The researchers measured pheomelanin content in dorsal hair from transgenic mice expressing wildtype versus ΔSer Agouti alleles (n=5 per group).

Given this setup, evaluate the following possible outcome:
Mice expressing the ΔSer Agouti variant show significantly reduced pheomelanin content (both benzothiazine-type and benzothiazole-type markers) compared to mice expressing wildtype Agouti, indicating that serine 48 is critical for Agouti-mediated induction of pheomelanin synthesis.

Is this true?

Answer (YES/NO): YES